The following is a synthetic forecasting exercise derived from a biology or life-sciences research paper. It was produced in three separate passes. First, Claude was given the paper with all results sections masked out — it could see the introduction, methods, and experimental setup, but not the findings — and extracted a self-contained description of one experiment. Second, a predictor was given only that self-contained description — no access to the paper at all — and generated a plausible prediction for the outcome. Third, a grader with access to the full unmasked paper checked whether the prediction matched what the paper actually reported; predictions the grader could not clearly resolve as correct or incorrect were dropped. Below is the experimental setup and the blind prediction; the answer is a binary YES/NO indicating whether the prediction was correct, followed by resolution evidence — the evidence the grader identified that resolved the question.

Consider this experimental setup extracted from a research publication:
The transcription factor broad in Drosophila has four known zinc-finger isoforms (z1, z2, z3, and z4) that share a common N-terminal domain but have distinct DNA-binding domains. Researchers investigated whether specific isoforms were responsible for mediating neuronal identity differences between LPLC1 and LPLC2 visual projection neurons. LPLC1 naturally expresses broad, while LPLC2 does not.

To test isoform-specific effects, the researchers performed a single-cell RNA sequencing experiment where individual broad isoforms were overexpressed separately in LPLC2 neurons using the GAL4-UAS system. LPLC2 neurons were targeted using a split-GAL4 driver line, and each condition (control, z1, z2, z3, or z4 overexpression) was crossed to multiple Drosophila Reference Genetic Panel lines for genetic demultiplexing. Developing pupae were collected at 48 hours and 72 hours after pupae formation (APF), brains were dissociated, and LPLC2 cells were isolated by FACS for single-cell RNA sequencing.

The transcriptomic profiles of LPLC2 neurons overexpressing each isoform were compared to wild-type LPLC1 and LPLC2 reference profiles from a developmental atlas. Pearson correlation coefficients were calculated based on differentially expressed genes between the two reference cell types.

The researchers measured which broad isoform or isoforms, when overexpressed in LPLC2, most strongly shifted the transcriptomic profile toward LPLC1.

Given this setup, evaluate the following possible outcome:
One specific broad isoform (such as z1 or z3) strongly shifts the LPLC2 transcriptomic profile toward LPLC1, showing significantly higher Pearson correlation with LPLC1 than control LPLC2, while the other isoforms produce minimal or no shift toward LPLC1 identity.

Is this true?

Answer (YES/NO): NO